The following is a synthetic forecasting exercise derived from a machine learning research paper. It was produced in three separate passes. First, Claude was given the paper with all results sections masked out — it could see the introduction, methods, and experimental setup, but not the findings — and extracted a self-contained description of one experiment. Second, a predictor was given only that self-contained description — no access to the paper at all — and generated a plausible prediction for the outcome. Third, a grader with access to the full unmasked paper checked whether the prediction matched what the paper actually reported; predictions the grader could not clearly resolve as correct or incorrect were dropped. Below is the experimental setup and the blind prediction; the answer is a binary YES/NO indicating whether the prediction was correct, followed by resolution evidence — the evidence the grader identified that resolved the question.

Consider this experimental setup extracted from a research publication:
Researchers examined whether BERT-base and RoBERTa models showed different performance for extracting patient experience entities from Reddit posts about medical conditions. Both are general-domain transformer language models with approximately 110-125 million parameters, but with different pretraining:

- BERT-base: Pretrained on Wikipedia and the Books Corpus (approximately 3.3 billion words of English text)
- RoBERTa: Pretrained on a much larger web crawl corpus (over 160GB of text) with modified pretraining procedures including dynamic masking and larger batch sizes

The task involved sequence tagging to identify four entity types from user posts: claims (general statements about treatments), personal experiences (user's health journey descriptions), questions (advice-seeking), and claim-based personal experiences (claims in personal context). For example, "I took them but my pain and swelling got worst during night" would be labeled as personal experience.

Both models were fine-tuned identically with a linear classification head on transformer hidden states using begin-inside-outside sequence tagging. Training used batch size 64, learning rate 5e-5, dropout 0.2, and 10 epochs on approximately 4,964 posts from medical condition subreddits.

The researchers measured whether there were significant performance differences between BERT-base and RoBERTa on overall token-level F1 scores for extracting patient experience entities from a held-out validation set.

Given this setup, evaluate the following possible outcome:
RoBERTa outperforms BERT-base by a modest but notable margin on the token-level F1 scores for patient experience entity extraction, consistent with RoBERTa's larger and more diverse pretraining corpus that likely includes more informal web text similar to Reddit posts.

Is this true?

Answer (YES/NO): NO